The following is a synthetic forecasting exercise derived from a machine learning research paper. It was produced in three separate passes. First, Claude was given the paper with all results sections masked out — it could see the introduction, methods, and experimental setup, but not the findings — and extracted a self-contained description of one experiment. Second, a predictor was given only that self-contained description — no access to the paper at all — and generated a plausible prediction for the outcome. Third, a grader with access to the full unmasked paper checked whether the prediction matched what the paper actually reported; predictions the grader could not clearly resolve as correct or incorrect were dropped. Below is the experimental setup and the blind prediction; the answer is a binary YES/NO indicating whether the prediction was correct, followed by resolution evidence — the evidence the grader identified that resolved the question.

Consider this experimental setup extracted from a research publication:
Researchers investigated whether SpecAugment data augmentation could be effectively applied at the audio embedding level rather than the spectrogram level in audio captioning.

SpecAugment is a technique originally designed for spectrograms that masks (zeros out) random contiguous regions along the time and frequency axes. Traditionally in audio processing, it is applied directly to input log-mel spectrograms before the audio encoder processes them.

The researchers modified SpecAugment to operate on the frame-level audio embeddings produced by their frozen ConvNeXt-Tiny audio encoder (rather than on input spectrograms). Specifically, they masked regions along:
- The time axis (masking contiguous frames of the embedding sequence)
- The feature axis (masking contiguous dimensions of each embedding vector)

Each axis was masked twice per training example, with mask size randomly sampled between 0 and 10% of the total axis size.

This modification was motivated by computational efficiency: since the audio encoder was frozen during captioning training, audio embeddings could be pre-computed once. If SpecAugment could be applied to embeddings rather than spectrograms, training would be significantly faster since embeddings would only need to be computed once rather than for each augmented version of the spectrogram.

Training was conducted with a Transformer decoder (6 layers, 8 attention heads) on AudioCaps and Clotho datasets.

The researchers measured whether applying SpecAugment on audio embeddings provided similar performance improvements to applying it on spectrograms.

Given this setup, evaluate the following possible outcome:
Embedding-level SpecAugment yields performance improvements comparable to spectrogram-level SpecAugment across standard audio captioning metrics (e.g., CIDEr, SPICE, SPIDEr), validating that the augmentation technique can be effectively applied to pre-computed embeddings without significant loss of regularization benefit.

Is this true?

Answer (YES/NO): YES